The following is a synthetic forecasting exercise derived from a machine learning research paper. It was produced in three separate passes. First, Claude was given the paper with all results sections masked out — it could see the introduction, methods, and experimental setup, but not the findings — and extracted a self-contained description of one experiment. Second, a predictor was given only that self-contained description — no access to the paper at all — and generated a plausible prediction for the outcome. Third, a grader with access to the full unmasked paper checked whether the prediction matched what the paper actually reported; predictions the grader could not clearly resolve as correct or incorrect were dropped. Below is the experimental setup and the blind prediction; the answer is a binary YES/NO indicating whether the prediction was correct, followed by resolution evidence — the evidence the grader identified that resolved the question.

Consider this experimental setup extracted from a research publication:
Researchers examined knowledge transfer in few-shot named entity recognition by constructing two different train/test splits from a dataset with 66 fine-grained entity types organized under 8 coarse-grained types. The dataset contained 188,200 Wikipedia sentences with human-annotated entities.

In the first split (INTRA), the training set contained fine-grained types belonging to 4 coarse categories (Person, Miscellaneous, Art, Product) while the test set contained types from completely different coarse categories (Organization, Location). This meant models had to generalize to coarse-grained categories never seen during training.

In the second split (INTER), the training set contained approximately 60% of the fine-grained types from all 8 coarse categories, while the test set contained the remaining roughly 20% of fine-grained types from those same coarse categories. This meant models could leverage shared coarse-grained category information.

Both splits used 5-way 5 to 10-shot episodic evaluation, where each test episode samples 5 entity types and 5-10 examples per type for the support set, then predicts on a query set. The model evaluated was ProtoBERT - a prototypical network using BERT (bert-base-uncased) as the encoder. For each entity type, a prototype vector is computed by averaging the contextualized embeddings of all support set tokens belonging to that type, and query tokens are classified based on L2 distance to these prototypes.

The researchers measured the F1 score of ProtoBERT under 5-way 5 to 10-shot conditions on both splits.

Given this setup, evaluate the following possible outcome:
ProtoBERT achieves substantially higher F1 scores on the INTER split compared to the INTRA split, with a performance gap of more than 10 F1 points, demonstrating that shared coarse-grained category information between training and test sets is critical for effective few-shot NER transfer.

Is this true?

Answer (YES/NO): YES